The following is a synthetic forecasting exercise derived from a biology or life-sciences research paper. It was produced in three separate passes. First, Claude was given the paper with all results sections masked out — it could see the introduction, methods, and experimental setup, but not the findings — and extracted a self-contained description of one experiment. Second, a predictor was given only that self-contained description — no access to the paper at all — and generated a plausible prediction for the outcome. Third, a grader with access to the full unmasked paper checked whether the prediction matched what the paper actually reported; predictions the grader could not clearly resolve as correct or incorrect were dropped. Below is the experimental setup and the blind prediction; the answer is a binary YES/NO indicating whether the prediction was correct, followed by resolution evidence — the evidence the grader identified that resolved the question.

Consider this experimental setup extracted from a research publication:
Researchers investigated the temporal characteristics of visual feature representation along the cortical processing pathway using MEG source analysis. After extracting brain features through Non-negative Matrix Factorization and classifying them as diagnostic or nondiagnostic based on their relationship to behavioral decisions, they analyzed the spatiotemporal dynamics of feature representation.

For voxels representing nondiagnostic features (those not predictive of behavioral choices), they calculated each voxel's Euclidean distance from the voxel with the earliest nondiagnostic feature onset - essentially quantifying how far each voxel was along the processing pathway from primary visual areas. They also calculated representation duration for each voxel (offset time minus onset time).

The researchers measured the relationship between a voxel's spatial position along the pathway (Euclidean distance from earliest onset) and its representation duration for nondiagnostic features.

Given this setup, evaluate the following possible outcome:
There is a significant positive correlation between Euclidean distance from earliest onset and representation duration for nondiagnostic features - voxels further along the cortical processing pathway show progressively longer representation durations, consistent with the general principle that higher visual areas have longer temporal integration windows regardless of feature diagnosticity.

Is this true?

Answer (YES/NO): NO